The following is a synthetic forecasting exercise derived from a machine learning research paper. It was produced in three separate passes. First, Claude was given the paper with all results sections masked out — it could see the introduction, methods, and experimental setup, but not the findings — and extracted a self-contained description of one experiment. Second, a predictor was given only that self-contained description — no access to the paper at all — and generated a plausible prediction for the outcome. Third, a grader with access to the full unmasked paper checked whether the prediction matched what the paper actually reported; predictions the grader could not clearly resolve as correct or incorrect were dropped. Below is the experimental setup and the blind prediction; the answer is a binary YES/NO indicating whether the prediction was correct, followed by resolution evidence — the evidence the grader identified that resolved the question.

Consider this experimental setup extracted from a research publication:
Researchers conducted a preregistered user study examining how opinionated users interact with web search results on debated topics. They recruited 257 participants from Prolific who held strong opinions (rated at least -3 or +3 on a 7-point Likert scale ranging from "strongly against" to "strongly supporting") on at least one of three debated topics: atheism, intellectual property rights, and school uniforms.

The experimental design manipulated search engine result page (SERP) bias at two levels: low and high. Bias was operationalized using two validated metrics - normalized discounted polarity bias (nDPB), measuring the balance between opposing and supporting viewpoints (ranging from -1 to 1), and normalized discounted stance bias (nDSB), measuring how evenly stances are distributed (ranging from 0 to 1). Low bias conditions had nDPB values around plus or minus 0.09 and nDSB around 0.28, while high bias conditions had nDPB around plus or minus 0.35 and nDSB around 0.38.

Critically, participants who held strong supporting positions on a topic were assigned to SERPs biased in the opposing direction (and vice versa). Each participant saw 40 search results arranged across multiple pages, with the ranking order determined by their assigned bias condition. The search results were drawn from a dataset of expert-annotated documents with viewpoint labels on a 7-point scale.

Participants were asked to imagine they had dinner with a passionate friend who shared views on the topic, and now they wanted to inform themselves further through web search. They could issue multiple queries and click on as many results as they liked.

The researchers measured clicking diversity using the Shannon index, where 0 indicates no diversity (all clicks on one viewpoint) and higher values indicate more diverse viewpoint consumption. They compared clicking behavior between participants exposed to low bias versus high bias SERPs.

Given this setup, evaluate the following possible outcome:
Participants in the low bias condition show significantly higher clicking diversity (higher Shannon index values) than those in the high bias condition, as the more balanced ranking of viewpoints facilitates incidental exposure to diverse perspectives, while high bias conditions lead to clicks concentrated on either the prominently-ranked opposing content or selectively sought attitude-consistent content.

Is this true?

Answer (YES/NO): YES